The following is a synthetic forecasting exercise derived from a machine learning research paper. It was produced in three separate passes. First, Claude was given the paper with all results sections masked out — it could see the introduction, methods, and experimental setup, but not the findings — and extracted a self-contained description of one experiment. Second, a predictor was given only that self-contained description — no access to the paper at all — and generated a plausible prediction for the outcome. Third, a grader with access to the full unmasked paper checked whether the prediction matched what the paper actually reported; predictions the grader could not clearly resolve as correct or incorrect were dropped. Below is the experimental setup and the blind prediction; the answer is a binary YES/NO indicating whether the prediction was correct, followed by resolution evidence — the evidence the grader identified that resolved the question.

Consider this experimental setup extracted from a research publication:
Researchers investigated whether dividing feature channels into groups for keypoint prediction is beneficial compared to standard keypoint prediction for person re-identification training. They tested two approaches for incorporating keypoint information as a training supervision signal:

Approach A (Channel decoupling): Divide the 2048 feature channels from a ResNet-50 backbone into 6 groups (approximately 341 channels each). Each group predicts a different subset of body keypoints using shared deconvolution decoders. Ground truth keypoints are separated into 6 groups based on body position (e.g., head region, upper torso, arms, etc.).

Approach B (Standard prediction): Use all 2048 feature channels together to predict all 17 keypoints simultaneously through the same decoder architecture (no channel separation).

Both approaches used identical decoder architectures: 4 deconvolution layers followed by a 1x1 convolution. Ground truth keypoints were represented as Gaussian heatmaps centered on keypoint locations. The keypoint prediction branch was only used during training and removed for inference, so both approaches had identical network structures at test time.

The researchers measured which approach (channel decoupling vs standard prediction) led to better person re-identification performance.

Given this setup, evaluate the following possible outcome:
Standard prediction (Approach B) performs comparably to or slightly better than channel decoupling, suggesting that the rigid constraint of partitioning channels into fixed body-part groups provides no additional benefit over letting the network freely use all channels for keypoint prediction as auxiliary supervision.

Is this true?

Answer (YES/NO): NO